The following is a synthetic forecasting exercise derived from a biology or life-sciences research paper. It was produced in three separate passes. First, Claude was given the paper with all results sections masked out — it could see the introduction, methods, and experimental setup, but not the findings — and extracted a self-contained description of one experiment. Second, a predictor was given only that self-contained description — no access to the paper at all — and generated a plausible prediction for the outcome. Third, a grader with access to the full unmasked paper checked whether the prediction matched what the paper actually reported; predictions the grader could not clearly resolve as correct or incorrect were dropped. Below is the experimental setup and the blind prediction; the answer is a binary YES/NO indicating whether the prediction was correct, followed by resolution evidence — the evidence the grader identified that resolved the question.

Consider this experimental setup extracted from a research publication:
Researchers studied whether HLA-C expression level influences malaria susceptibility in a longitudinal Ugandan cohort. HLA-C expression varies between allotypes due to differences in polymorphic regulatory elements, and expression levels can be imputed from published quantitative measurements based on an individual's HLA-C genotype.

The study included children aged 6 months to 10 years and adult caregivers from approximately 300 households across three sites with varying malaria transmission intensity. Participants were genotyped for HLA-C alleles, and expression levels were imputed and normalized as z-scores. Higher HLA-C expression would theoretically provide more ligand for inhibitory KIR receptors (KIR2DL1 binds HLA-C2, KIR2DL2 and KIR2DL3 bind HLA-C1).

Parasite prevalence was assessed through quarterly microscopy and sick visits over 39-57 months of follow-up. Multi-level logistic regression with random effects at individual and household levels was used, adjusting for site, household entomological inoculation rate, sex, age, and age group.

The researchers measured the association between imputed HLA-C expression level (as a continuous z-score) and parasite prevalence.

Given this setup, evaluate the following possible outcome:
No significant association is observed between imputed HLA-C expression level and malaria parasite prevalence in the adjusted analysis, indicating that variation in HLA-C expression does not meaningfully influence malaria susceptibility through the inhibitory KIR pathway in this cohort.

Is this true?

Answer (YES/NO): NO